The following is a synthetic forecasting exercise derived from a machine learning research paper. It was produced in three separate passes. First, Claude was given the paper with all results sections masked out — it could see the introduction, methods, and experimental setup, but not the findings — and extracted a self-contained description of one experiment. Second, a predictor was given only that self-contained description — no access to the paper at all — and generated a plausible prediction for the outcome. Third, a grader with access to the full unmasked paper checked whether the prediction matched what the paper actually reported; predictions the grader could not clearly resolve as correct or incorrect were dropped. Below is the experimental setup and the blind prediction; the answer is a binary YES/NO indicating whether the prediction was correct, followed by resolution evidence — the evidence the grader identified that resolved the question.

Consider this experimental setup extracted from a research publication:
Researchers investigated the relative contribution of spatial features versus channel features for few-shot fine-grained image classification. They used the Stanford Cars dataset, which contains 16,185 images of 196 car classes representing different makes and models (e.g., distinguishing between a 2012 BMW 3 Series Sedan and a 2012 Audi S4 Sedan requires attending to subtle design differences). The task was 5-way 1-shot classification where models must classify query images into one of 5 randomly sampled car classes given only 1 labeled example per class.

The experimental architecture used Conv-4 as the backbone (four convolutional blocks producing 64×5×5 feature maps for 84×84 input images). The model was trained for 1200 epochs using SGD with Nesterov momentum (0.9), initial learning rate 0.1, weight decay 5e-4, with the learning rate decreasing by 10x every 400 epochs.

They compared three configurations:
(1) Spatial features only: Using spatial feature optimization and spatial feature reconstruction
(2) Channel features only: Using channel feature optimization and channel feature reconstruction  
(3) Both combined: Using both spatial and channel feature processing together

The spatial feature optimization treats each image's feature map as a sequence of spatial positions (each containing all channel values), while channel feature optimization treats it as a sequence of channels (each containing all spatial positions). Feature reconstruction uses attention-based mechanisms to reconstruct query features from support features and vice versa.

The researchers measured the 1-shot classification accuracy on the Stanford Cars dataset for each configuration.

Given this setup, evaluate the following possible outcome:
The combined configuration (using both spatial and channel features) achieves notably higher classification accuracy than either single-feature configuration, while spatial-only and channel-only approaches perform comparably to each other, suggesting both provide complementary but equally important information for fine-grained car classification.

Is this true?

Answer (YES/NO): NO